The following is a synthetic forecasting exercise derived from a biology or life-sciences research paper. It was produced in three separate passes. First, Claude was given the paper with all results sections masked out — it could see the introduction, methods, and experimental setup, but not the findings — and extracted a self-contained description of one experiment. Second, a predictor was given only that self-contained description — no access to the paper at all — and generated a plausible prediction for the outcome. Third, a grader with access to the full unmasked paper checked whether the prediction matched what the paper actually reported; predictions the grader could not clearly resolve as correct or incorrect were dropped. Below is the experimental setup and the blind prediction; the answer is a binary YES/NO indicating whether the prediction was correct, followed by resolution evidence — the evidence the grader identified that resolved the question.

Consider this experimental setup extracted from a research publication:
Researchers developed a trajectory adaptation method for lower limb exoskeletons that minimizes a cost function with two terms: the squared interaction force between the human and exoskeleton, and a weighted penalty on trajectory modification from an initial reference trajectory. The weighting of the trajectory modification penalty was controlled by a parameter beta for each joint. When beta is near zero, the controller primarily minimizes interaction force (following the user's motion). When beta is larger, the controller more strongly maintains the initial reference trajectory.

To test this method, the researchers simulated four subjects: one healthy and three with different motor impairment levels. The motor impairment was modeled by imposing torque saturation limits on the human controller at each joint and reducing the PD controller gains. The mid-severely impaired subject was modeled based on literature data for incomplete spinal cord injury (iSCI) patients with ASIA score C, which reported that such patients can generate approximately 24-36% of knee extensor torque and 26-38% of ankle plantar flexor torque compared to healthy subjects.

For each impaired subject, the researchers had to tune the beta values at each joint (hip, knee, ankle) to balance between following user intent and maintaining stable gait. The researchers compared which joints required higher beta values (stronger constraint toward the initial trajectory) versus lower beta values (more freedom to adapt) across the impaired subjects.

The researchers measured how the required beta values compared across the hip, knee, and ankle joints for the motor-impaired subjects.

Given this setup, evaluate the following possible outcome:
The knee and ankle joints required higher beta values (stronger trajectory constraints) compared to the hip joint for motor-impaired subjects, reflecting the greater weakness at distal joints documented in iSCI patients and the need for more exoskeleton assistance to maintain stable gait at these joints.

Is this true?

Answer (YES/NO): YES